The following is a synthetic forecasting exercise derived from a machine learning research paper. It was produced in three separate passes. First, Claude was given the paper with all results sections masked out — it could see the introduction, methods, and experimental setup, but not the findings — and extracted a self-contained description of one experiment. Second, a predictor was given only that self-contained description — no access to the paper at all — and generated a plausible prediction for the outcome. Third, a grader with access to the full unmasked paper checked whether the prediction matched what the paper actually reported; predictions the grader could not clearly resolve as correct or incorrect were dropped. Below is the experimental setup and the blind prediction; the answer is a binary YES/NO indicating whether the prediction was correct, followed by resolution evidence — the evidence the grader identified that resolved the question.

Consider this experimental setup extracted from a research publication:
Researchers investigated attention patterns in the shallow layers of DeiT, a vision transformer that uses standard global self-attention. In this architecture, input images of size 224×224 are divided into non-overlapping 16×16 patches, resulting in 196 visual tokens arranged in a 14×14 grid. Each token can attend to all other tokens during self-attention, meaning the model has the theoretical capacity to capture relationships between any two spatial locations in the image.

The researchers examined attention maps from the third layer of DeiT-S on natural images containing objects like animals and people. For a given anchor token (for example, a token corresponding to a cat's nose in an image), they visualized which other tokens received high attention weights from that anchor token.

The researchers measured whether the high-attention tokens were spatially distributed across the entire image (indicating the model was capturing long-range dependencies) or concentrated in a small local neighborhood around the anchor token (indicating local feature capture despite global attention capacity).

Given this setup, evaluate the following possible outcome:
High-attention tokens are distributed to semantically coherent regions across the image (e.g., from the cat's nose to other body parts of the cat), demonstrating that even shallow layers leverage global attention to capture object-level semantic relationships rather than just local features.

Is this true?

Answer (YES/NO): NO